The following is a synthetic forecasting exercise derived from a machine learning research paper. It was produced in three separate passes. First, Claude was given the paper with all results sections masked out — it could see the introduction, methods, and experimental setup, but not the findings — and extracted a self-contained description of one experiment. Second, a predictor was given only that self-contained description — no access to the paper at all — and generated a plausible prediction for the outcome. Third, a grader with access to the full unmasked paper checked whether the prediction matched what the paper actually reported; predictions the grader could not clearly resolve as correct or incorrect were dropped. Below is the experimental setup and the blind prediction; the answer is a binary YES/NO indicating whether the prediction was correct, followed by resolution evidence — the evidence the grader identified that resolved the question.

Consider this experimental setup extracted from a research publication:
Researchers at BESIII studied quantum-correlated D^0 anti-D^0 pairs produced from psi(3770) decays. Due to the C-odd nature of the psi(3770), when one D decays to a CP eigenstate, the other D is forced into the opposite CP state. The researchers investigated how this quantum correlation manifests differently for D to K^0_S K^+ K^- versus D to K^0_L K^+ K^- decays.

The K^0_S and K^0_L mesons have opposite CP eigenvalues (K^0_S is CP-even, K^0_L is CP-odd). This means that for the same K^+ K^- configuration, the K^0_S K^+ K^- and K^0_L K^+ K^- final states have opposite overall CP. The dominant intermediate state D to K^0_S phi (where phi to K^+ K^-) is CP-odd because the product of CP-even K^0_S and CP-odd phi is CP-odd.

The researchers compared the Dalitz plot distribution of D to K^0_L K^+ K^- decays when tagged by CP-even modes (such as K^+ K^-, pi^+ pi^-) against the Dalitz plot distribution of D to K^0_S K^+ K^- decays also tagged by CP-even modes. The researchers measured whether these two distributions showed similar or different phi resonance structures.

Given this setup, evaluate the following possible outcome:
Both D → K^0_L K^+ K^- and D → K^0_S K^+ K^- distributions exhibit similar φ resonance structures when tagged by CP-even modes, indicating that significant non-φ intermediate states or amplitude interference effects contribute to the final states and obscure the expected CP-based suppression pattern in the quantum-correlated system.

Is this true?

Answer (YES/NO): NO